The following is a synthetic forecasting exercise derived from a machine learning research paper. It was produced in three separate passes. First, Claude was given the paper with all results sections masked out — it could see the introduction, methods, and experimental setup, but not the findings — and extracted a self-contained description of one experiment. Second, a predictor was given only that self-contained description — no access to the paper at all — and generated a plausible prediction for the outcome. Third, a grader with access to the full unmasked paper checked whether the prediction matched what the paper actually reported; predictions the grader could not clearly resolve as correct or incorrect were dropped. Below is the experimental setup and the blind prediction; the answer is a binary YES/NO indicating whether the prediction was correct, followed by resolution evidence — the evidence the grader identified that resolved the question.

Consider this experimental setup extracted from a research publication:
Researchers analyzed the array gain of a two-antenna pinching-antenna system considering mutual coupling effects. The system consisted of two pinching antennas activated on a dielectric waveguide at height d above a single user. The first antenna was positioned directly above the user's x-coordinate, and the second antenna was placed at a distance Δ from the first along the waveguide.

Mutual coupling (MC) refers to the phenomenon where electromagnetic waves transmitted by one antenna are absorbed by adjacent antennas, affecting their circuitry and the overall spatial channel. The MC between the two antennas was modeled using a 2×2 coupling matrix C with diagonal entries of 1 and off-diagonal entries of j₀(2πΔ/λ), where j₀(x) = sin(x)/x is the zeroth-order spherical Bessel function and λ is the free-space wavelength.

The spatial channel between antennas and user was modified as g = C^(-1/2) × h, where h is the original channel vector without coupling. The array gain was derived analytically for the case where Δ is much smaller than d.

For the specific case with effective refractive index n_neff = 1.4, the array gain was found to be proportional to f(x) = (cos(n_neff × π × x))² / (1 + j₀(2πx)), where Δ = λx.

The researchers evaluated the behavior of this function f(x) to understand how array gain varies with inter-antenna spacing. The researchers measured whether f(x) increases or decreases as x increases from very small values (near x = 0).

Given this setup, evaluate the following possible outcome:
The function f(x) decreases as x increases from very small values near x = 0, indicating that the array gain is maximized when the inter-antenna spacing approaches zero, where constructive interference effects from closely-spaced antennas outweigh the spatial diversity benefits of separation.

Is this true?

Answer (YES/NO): NO